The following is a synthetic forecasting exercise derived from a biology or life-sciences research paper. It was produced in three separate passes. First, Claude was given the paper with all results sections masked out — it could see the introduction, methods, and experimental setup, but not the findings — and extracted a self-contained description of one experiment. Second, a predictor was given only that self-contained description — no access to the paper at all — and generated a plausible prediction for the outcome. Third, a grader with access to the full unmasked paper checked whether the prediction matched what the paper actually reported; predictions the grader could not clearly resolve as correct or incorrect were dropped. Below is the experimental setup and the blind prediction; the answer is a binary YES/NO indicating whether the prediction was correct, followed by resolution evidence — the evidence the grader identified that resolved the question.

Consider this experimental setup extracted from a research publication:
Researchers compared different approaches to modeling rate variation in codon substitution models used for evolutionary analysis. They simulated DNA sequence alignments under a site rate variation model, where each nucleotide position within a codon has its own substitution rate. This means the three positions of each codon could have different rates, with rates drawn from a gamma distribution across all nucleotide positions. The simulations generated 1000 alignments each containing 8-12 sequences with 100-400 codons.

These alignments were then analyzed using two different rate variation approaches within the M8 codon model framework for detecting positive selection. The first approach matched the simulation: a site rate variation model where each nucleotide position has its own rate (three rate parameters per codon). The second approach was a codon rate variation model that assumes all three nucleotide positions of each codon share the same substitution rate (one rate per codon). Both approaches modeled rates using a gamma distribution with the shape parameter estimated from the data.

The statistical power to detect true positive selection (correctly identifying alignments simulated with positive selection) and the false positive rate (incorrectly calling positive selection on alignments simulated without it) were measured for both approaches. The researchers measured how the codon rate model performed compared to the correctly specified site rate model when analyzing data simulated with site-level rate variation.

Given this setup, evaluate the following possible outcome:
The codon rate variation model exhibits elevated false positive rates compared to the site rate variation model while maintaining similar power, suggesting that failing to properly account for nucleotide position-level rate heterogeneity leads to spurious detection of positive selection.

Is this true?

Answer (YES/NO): NO